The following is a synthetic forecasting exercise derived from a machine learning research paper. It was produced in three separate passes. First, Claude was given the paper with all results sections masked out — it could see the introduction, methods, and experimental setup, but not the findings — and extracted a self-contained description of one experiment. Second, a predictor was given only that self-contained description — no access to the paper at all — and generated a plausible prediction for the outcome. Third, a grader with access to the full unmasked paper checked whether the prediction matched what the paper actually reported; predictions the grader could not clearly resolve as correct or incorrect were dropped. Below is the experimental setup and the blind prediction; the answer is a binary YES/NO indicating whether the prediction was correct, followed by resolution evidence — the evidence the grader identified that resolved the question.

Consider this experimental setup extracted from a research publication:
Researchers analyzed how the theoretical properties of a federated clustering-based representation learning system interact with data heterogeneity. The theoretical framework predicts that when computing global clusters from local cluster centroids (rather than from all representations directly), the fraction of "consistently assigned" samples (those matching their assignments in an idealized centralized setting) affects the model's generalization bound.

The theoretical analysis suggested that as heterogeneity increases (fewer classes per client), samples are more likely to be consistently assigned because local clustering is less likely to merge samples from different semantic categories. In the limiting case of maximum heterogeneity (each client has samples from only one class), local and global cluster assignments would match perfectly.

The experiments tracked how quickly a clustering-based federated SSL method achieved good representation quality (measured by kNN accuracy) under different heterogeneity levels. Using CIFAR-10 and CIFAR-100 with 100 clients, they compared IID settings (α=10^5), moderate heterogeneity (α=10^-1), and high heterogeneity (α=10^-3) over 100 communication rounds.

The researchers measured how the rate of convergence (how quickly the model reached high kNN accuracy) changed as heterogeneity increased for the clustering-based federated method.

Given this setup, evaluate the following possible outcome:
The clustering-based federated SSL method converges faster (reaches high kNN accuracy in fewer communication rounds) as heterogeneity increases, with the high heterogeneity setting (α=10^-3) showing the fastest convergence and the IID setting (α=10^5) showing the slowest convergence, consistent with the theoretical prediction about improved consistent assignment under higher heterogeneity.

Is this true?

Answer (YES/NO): YES